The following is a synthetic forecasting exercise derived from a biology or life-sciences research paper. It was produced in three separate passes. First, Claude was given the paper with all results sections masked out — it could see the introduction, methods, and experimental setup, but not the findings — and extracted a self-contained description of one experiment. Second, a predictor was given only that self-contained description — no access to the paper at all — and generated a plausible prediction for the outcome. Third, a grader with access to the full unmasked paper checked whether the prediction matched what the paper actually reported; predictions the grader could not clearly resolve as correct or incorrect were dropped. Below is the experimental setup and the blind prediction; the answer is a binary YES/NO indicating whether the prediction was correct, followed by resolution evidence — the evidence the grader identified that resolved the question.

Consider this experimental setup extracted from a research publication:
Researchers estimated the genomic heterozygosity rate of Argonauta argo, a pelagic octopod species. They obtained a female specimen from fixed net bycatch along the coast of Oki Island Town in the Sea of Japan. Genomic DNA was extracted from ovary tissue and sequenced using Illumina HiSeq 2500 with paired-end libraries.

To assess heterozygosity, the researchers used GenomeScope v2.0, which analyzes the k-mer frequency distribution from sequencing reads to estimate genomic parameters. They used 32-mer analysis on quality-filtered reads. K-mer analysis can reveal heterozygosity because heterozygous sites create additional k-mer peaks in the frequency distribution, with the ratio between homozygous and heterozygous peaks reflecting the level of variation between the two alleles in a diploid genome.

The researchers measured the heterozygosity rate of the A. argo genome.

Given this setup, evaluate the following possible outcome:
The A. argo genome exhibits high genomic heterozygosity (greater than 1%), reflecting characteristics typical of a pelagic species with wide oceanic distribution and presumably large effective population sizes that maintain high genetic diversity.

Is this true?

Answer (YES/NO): YES